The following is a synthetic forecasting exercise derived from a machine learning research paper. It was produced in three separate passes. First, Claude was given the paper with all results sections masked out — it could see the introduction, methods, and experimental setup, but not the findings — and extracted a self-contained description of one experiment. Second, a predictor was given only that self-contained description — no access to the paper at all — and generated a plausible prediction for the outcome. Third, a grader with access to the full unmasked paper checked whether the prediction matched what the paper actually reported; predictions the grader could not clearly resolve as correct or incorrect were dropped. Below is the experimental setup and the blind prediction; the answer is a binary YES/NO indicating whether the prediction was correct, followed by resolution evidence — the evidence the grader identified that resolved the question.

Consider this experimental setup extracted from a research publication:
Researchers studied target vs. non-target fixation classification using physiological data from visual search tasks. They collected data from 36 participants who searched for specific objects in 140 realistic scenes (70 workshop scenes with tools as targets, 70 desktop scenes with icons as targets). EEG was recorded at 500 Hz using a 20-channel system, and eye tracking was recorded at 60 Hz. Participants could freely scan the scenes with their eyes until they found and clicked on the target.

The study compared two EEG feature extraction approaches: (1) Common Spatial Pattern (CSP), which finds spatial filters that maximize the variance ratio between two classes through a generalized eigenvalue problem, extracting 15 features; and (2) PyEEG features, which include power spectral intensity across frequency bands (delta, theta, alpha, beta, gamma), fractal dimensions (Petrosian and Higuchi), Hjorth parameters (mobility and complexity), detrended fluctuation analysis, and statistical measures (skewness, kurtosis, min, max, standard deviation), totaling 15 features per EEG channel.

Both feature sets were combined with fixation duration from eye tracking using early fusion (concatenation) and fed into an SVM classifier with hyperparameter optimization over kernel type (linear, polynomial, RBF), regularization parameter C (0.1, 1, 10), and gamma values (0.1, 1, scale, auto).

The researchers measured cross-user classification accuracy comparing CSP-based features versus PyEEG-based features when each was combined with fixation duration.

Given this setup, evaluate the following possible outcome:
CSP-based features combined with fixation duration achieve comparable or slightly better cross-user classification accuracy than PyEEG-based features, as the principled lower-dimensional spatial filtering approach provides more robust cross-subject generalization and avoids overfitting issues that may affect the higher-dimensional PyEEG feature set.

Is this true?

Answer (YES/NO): NO